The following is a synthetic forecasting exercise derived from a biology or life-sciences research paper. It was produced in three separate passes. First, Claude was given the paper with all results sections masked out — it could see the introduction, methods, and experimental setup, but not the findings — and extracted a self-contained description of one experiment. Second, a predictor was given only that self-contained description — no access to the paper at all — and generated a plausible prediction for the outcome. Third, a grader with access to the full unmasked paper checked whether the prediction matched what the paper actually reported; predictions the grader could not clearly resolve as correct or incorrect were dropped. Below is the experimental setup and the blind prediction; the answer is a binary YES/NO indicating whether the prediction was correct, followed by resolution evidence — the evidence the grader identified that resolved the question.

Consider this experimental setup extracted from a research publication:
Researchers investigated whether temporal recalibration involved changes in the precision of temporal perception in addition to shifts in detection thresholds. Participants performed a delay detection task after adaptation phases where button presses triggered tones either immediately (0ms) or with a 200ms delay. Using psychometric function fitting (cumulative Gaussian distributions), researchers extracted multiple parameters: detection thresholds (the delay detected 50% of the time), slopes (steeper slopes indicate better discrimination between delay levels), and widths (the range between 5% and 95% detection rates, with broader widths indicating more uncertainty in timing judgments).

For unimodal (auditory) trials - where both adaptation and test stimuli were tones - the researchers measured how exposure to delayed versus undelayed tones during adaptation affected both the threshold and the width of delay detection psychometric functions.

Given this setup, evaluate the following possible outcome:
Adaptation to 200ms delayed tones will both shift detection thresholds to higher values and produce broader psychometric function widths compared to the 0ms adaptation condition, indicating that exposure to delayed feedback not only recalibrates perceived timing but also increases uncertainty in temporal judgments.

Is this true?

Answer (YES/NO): YES